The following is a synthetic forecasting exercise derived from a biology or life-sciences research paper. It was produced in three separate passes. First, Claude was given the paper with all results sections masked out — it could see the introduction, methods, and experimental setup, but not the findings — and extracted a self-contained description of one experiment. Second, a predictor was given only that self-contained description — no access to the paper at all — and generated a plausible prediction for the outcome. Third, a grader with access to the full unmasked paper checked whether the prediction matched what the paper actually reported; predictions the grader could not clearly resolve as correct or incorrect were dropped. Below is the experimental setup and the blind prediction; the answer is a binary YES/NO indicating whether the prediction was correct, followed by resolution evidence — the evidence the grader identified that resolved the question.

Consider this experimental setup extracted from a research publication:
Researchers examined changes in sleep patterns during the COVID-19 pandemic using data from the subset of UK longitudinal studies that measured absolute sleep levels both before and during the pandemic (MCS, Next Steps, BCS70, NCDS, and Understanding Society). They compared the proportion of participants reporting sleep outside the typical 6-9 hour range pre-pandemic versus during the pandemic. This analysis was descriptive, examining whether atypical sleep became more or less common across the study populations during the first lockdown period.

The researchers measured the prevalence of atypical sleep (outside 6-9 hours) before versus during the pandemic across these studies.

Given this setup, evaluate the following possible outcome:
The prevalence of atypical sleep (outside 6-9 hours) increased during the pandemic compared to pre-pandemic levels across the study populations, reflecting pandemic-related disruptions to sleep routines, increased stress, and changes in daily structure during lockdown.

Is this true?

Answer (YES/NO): YES